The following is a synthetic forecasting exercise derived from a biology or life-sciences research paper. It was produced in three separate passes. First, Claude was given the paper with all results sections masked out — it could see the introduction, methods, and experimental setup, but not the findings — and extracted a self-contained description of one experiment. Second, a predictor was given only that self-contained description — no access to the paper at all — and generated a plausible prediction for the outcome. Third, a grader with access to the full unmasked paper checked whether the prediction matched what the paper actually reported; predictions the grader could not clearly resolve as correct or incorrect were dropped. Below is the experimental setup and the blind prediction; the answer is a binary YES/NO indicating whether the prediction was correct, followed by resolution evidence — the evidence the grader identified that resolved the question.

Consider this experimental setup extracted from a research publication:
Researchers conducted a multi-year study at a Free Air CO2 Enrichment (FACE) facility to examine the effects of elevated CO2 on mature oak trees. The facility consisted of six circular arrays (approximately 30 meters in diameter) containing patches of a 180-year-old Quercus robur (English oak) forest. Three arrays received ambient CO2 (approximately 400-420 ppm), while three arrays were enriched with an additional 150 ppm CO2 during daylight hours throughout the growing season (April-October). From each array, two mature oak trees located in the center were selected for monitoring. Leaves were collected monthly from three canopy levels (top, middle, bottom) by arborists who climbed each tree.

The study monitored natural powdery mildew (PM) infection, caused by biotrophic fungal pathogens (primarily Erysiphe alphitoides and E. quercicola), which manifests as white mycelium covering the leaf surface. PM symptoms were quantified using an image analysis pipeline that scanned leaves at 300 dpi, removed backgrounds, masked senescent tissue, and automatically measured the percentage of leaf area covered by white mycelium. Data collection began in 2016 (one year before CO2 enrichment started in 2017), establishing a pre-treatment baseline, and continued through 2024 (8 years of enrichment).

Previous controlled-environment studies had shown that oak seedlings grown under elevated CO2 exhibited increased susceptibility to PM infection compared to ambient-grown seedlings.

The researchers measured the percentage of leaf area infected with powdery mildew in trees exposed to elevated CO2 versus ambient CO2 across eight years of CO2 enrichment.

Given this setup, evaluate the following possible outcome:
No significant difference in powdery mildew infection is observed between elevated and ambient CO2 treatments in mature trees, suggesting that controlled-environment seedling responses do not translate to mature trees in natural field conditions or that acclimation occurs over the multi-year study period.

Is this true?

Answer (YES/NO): YES